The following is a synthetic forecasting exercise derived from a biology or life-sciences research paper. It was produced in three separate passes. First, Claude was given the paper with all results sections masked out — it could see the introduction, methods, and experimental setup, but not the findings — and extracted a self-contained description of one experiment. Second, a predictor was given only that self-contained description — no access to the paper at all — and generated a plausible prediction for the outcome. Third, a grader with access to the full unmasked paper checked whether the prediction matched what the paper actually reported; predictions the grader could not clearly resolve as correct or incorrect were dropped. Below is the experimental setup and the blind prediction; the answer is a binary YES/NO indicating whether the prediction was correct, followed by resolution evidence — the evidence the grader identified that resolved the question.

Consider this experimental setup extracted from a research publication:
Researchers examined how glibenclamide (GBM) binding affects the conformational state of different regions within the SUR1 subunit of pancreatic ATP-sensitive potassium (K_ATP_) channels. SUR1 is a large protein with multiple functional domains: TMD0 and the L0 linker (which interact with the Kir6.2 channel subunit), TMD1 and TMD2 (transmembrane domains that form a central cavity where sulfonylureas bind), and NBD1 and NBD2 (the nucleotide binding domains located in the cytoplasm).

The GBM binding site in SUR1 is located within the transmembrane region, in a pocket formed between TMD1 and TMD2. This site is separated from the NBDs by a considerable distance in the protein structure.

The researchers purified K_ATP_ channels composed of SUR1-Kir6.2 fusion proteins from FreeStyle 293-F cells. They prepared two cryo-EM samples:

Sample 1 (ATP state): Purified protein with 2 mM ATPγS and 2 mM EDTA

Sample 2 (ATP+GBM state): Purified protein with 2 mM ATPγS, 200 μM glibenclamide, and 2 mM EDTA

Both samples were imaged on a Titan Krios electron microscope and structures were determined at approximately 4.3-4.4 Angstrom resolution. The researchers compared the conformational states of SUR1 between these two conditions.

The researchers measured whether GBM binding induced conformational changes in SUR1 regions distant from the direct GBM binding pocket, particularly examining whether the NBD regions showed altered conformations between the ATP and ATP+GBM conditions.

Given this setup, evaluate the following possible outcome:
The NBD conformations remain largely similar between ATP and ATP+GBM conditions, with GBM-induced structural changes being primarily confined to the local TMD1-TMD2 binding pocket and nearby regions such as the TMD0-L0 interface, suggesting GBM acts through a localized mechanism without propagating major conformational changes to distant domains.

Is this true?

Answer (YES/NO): YES